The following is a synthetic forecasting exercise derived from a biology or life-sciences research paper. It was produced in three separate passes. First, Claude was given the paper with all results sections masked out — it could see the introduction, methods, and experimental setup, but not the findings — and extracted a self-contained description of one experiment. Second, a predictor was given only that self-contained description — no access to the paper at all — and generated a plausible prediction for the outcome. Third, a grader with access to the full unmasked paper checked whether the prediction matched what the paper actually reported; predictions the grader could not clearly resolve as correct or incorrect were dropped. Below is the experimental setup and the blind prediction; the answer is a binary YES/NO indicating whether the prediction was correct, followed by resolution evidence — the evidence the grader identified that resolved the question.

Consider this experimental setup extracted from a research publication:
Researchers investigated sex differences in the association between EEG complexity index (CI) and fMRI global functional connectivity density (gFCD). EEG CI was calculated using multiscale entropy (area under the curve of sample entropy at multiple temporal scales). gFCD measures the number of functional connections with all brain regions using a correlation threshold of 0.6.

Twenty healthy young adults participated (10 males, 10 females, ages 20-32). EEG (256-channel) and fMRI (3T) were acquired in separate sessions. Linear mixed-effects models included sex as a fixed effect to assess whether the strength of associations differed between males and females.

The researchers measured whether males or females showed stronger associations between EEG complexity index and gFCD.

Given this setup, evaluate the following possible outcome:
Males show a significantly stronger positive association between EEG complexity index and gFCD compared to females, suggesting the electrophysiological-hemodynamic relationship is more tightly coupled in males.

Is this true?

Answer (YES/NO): NO